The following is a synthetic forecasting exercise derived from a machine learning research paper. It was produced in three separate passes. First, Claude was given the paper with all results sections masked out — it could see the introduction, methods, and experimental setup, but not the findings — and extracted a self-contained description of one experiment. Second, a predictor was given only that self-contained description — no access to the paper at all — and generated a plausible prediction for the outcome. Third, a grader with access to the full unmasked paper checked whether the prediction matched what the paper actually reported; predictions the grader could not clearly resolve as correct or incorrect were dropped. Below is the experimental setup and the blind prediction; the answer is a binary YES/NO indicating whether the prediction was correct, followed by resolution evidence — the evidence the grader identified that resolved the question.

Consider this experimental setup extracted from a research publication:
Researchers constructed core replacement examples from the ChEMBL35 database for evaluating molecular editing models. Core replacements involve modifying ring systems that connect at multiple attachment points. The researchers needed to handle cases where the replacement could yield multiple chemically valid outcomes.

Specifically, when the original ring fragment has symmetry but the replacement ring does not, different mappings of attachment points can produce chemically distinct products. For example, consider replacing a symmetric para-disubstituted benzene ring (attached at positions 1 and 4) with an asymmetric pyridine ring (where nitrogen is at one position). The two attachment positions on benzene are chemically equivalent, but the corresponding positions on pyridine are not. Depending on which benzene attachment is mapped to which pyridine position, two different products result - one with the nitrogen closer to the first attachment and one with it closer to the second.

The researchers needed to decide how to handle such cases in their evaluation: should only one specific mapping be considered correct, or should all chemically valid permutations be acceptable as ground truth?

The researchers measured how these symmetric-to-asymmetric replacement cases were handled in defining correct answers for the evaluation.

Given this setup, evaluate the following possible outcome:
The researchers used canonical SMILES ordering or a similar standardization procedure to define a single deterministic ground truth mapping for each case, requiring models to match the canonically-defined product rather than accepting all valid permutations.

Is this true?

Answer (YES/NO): NO